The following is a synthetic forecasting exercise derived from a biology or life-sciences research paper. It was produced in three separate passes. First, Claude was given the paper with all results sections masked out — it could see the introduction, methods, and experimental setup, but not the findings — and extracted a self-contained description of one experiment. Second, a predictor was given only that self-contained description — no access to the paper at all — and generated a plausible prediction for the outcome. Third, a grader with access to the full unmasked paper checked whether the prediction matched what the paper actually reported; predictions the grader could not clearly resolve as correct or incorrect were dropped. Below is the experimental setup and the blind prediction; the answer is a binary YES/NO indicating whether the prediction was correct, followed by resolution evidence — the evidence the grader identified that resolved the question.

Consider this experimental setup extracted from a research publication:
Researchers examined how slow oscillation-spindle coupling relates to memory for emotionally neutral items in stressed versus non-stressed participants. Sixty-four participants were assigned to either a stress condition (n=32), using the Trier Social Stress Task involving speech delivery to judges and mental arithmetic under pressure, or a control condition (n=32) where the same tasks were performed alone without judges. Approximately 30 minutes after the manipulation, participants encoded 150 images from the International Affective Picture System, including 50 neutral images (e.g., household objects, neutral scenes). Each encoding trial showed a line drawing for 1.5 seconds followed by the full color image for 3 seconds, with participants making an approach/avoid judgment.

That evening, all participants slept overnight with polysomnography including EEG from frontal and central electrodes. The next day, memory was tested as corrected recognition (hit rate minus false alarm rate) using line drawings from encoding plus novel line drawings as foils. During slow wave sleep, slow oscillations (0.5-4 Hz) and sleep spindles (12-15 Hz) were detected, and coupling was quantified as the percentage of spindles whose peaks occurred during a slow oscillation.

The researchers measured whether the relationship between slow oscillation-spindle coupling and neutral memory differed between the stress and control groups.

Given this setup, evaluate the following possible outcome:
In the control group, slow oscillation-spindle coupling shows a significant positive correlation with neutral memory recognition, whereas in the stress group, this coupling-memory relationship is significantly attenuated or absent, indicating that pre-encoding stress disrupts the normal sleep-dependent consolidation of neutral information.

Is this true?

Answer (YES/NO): NO